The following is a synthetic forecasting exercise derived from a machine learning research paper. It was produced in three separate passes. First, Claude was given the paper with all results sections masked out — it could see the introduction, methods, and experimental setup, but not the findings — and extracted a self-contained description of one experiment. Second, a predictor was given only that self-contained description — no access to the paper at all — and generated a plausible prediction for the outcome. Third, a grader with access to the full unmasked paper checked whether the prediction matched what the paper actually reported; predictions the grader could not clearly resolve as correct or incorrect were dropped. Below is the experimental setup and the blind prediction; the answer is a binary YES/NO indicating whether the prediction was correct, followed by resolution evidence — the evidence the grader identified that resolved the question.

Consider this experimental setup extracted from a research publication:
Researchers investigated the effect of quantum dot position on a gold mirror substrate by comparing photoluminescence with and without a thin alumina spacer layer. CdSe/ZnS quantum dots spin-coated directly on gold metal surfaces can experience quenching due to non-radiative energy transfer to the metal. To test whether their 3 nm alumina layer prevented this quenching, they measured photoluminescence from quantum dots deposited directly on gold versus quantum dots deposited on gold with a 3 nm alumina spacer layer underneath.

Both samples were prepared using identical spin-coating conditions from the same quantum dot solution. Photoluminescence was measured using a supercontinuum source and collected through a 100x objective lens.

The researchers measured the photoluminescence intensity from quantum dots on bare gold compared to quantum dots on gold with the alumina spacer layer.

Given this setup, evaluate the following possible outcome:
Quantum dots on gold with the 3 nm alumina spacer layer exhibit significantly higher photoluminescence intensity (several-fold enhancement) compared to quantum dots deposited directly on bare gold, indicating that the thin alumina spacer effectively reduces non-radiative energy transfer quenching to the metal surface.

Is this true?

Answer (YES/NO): YES